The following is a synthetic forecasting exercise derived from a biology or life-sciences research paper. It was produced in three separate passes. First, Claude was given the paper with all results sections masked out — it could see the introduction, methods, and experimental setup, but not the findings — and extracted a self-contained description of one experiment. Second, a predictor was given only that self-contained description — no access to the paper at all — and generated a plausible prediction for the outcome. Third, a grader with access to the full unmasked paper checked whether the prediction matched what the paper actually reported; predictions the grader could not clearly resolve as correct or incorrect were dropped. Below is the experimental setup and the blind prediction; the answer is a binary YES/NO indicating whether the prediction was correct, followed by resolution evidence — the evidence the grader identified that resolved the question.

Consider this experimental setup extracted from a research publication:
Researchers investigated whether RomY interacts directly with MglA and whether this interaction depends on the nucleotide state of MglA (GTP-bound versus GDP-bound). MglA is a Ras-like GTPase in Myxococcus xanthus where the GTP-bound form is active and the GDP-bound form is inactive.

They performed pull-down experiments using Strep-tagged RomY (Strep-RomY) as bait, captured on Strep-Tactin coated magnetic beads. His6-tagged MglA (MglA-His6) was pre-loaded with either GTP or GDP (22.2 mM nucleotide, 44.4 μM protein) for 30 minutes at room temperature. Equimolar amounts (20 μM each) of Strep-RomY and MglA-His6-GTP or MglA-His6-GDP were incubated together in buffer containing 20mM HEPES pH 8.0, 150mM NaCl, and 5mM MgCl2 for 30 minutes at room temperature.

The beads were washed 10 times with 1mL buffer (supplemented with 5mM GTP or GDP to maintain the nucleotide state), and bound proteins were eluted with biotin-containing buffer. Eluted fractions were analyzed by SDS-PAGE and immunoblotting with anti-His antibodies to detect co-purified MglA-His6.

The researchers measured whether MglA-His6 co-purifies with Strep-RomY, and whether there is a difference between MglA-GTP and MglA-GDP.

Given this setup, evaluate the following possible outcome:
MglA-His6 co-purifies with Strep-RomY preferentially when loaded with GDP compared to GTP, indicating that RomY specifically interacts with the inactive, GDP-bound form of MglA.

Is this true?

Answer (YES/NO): NO